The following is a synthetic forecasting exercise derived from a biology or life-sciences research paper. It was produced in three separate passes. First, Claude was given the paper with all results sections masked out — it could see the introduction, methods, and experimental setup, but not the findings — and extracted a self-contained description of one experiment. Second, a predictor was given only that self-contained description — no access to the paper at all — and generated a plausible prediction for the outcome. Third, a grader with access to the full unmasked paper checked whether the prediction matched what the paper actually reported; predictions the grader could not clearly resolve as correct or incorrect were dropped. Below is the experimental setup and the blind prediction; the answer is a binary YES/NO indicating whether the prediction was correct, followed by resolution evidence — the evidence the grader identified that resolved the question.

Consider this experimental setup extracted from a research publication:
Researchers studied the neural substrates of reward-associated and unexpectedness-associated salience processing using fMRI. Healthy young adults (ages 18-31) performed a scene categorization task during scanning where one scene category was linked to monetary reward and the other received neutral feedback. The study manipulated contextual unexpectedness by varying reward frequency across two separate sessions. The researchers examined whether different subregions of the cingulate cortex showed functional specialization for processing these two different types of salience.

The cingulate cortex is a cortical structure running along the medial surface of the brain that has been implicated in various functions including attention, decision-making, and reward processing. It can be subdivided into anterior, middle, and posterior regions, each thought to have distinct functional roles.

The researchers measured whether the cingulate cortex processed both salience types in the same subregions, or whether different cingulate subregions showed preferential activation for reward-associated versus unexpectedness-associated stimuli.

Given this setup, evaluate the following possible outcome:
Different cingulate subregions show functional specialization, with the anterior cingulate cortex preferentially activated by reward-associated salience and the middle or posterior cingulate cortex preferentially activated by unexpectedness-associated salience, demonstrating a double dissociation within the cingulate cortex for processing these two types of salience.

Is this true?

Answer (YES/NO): NO